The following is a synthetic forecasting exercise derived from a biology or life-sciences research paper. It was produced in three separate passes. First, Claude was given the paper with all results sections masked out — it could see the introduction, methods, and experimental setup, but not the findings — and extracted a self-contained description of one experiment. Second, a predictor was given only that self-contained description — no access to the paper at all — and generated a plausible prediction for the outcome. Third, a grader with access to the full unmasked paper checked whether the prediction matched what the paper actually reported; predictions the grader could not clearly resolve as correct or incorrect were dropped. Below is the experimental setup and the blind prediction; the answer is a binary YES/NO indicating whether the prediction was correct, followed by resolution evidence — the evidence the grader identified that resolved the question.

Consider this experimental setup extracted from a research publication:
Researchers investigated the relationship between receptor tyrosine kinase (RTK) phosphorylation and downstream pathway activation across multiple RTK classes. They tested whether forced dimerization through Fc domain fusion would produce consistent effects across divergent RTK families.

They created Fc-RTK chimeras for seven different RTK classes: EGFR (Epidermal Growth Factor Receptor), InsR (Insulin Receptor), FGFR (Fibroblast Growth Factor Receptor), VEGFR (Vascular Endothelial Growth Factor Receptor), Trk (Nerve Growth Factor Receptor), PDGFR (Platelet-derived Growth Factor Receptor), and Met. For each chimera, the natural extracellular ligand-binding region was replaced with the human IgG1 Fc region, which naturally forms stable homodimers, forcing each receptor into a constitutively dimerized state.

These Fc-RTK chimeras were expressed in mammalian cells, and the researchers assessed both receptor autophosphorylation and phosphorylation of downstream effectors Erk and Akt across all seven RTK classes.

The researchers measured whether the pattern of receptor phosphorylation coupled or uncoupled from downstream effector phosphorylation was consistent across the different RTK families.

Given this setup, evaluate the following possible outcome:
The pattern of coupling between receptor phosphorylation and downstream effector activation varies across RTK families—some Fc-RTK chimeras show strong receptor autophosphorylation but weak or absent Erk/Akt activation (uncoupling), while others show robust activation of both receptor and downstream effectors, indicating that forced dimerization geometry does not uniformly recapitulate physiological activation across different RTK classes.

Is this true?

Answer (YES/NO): NO